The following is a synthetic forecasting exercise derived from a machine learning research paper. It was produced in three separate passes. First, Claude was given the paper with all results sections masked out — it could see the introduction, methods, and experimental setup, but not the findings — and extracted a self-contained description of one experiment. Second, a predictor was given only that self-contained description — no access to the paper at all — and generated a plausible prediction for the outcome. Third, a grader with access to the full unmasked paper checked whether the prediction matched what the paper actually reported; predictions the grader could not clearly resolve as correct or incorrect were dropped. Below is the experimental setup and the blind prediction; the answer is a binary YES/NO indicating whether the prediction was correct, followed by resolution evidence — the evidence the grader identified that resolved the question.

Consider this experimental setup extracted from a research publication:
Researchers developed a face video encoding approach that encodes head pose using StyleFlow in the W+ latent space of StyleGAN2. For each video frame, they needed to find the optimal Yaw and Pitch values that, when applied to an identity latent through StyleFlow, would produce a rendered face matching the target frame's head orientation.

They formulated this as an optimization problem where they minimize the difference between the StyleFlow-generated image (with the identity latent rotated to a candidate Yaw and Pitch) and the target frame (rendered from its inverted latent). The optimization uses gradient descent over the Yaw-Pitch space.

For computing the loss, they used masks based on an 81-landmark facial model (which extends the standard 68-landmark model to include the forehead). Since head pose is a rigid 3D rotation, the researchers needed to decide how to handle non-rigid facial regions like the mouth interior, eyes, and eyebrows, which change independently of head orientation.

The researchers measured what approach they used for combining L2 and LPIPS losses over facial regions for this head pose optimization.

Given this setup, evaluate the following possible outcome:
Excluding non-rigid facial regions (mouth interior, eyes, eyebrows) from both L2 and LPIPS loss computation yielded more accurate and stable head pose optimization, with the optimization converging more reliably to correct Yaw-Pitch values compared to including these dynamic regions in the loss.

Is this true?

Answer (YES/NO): NO